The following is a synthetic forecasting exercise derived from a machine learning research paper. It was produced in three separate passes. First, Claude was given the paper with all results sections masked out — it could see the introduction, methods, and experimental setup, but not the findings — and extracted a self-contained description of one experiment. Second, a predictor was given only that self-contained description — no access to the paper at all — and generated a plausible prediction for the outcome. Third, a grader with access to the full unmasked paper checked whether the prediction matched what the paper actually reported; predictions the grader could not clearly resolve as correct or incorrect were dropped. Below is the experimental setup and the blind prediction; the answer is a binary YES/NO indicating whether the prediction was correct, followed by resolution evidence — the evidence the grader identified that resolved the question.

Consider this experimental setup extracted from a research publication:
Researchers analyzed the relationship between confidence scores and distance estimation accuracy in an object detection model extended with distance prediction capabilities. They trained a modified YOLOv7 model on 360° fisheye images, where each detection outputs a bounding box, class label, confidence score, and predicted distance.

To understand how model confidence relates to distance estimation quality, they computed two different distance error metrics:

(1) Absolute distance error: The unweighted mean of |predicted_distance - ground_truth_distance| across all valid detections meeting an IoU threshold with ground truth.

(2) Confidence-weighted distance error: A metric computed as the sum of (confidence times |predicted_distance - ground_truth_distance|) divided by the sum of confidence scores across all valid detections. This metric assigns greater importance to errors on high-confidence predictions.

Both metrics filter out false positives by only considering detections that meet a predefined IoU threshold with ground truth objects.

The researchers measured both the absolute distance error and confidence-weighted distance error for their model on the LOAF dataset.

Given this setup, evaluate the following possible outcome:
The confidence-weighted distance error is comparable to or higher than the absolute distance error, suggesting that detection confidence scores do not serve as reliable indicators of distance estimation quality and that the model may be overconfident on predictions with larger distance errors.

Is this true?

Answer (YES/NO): NO